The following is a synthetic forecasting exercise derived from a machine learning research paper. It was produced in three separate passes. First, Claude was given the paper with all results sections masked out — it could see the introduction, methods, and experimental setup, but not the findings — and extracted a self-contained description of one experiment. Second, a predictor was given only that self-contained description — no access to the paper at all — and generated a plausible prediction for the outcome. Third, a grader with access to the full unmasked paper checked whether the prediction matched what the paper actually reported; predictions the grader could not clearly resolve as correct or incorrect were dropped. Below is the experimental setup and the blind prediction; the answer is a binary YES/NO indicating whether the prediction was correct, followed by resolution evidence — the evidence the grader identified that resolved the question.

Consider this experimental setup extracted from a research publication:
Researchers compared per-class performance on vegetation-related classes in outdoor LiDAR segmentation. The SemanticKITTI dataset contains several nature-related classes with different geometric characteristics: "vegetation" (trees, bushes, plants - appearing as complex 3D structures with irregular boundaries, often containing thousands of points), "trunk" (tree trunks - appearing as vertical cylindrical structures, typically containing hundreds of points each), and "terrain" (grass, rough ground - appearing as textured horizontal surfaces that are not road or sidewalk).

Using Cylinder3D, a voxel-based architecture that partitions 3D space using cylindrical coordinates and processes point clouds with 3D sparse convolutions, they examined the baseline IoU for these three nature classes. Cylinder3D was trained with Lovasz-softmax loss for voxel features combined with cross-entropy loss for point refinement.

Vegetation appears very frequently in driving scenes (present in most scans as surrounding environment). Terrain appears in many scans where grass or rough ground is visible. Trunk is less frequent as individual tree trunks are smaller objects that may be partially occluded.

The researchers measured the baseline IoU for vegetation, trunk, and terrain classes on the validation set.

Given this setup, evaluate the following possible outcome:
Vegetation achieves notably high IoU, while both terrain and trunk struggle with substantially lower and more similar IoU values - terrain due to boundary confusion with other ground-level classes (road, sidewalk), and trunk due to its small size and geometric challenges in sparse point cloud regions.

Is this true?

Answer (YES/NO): YES